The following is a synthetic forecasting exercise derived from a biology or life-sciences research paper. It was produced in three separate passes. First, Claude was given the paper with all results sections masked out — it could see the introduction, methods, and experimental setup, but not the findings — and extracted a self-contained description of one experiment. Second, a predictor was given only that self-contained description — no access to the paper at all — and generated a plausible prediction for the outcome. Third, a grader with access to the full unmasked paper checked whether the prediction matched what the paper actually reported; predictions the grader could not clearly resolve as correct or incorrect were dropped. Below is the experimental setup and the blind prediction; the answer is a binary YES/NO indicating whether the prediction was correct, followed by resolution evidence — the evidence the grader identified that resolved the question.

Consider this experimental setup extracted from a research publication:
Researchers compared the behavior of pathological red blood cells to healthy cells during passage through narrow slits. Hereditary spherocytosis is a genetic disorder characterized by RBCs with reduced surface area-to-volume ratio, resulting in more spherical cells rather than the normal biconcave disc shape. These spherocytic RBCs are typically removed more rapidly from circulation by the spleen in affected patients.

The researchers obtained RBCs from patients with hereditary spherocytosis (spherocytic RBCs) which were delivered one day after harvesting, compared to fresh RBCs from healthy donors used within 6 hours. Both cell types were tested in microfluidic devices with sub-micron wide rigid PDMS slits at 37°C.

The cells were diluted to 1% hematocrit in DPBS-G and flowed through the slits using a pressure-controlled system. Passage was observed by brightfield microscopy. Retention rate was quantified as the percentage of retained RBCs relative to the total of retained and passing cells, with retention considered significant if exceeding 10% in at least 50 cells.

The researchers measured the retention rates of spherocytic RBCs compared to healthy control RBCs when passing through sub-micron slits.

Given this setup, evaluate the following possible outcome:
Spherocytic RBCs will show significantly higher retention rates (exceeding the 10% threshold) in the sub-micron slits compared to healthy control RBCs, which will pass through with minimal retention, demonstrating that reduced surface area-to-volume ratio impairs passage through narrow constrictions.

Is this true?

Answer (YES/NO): YES